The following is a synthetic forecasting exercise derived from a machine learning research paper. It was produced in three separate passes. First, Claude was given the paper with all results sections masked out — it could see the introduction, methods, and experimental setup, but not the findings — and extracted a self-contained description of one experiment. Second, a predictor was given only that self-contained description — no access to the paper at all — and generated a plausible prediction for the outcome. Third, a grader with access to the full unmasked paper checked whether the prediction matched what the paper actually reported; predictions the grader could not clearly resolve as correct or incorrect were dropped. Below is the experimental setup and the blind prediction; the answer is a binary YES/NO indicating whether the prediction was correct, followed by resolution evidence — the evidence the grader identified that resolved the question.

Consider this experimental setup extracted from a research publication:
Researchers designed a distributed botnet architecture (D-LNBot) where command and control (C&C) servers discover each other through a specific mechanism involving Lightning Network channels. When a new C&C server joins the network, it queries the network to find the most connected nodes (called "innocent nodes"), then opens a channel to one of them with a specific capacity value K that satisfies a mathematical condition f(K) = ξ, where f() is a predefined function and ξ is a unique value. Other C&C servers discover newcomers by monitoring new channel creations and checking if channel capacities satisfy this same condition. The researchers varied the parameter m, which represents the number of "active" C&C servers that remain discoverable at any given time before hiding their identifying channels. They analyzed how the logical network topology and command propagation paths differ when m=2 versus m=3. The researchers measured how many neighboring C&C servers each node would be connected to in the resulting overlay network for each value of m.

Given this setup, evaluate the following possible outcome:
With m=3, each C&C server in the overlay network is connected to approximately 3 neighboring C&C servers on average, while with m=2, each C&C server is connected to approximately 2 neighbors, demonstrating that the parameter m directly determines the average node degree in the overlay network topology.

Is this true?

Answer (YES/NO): NO